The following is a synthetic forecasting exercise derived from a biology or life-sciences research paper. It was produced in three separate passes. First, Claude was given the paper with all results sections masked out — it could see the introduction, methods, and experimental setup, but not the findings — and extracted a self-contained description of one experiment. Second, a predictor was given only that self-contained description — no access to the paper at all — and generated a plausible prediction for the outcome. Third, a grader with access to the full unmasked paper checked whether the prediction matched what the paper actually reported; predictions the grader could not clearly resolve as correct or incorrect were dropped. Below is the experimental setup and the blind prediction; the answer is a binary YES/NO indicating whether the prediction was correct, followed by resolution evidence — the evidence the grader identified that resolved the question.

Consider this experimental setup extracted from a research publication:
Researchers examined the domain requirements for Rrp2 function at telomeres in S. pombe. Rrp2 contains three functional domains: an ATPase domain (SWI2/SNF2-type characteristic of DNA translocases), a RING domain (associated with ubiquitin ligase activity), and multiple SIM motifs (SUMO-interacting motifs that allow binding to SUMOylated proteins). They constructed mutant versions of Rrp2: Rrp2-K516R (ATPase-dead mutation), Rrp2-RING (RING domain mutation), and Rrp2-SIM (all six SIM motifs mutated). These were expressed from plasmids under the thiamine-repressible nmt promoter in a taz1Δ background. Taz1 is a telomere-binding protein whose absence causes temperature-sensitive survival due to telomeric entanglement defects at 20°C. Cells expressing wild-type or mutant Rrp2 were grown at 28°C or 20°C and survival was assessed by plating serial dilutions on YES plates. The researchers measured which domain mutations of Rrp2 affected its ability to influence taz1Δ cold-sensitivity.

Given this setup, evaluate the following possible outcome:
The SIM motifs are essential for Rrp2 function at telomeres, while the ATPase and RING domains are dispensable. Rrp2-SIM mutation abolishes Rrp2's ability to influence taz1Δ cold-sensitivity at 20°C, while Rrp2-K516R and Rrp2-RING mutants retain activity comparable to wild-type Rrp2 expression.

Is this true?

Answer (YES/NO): NO